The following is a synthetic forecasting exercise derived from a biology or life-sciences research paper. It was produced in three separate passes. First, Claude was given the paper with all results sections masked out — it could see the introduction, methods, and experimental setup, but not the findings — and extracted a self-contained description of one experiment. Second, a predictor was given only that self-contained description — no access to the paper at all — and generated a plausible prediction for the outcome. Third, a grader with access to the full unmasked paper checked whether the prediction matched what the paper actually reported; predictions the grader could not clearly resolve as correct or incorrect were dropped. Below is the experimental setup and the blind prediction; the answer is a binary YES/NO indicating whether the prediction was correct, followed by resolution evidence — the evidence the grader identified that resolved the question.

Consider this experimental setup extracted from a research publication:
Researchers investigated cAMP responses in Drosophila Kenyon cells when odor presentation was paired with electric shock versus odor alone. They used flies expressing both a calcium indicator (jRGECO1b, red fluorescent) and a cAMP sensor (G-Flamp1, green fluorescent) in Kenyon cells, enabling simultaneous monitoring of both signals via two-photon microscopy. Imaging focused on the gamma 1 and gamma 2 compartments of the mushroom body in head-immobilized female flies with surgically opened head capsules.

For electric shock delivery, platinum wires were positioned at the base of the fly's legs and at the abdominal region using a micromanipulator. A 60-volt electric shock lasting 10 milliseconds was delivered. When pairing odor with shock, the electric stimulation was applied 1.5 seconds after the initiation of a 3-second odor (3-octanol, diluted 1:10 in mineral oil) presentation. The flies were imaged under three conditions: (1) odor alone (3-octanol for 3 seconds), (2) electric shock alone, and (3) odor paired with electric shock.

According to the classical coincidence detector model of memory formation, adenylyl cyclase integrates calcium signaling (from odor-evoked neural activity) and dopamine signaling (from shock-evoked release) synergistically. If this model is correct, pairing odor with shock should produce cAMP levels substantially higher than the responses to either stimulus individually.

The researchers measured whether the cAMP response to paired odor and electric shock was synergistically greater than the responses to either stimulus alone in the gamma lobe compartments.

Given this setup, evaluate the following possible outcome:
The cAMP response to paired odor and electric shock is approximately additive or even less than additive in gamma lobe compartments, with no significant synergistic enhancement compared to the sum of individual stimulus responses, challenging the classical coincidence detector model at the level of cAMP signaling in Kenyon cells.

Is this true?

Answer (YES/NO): YES